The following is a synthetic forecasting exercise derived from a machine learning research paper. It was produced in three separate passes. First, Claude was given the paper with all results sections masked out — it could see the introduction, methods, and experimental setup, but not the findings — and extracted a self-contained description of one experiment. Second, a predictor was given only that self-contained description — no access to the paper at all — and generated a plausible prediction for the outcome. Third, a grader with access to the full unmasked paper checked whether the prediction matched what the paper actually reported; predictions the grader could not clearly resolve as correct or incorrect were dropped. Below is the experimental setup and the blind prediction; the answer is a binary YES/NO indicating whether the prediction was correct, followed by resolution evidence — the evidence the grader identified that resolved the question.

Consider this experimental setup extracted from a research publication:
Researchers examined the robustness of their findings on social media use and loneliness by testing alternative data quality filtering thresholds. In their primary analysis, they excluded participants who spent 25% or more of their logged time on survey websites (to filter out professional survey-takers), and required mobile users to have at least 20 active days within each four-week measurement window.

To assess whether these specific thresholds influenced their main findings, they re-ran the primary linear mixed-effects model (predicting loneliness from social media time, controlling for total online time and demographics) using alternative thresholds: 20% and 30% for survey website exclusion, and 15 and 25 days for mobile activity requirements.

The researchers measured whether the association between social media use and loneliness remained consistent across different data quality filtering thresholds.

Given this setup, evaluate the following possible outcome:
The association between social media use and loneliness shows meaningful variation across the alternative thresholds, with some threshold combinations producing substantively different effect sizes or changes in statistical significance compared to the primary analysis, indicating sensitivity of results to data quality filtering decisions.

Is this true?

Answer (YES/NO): NO